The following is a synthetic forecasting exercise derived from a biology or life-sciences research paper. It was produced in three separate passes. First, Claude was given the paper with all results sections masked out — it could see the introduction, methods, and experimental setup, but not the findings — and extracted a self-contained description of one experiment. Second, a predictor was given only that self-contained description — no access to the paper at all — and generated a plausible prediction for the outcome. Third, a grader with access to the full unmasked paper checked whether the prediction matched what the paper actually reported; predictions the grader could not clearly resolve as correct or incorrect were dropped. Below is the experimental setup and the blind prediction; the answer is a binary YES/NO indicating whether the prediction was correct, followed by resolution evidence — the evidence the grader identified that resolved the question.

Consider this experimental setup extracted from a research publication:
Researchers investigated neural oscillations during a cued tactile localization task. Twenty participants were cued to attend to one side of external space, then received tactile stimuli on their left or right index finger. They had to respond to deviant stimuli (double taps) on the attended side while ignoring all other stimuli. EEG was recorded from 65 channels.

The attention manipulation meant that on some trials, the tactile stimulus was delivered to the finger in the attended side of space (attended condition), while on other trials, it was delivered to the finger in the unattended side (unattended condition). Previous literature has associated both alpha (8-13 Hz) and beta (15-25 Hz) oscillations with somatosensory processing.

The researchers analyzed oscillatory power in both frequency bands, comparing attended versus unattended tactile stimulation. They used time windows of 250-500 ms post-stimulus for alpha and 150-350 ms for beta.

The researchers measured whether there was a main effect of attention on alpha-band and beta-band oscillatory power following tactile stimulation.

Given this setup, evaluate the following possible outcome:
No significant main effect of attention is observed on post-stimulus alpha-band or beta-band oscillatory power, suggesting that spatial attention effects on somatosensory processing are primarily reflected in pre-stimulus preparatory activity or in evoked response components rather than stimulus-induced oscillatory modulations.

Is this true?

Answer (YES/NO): NO